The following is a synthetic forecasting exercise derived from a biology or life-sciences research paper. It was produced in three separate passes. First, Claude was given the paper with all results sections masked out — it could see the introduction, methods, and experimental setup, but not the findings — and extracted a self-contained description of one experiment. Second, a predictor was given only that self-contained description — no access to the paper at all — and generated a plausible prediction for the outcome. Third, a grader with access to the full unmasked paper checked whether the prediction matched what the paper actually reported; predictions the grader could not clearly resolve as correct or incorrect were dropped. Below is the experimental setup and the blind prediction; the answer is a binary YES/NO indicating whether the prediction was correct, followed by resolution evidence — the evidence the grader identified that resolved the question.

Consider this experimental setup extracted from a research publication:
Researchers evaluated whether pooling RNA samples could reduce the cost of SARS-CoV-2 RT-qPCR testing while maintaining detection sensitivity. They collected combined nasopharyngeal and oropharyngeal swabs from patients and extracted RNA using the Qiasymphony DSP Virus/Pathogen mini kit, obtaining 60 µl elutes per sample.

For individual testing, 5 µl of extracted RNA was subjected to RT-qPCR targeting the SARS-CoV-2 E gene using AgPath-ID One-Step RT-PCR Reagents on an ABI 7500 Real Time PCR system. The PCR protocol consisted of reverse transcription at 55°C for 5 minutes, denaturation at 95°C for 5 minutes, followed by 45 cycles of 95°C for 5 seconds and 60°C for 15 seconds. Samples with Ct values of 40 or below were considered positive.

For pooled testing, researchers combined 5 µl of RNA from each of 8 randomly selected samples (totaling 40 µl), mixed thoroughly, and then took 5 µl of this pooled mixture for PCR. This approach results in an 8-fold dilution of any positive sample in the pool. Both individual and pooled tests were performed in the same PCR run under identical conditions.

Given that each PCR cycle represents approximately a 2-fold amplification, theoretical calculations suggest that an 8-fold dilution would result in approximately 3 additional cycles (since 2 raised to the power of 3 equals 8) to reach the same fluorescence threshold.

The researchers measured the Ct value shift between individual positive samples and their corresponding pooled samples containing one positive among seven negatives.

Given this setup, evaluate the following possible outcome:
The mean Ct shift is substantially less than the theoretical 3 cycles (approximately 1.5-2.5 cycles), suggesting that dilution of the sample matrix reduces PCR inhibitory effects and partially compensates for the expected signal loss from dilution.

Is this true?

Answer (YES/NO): NO